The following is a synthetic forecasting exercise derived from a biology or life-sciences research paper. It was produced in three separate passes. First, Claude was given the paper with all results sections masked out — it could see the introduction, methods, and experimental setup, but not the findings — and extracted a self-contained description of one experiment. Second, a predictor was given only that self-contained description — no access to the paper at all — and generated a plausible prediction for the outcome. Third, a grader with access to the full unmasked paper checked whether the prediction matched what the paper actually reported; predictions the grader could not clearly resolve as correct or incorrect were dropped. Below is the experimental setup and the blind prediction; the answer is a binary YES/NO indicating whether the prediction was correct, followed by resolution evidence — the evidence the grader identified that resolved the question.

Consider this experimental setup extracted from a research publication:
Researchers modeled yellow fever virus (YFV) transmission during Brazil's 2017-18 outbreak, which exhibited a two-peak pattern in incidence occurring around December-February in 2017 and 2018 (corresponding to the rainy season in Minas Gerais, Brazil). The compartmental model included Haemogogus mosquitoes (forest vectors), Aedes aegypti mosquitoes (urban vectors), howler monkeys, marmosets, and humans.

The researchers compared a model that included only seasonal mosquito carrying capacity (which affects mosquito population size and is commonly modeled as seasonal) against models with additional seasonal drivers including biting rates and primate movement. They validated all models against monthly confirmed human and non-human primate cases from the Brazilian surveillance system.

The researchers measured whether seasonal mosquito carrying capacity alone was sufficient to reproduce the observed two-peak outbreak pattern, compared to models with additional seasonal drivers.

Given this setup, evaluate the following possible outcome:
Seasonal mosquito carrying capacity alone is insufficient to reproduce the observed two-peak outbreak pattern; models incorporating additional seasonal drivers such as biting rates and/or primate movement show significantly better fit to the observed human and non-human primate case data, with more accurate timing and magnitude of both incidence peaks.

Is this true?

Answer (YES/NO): YES